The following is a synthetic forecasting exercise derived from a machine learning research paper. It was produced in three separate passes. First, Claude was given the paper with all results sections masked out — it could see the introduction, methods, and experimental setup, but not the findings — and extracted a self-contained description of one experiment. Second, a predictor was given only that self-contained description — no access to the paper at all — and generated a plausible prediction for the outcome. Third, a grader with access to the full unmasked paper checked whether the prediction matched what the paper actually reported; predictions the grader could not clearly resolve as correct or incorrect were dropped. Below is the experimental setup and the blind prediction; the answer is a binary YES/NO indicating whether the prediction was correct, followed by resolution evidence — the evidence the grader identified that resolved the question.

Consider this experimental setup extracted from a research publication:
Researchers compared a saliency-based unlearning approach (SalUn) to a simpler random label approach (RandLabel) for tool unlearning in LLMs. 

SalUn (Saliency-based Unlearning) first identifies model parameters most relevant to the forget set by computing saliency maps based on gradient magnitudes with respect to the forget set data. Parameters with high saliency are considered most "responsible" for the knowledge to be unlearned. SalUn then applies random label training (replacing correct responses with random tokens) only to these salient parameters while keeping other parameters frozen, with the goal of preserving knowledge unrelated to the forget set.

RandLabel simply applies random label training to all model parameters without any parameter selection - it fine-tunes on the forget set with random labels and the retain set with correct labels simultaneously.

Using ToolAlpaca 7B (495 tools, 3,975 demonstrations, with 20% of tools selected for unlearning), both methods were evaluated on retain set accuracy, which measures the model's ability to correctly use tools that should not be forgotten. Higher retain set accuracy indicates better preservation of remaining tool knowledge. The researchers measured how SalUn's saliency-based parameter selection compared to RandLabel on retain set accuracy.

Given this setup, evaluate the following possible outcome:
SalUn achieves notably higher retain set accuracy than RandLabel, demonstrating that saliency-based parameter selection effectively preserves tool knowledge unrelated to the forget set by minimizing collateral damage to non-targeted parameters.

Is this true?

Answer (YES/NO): NO